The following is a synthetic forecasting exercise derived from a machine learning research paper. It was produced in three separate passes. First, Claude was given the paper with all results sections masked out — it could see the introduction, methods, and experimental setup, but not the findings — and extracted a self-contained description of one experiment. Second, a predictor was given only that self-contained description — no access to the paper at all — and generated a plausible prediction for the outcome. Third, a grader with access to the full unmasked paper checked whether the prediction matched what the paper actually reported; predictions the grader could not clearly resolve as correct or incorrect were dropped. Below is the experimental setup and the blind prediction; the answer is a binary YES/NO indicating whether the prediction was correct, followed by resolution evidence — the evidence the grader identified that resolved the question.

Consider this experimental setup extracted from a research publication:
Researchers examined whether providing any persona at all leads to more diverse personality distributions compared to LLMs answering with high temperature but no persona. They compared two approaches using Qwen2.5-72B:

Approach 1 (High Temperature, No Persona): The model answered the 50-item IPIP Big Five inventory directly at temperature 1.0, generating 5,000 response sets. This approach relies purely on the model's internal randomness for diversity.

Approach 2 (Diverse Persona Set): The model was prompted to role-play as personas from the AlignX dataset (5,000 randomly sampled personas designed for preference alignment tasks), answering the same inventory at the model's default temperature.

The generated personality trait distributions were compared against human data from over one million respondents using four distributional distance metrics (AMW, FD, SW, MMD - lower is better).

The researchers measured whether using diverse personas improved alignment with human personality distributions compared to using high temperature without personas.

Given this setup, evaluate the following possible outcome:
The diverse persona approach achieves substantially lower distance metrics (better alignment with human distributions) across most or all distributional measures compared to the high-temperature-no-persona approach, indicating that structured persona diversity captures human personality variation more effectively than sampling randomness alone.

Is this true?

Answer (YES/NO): YES